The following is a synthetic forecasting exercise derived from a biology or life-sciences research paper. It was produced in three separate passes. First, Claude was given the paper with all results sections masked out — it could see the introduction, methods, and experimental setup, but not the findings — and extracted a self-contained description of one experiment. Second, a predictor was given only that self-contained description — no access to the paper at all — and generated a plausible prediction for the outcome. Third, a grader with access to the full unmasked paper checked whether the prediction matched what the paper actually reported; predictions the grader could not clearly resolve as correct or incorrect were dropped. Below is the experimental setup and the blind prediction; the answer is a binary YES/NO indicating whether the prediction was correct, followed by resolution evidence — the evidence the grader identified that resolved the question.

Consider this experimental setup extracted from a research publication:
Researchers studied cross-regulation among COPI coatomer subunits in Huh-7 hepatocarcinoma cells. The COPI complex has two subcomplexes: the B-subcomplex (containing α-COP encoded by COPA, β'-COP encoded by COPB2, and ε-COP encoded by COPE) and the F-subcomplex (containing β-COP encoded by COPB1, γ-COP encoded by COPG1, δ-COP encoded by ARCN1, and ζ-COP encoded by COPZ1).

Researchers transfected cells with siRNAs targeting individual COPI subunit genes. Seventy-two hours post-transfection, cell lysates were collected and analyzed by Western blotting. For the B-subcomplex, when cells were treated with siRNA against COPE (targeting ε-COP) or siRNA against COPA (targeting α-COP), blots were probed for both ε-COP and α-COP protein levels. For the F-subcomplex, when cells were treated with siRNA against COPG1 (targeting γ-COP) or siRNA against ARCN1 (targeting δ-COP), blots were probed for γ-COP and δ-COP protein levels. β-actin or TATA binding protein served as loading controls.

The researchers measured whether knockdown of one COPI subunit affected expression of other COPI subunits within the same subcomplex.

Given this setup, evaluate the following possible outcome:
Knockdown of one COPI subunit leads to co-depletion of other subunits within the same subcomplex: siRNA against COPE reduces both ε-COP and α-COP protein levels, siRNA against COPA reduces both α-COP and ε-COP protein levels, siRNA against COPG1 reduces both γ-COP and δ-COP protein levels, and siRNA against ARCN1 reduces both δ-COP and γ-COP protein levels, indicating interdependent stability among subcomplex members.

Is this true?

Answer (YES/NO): NO